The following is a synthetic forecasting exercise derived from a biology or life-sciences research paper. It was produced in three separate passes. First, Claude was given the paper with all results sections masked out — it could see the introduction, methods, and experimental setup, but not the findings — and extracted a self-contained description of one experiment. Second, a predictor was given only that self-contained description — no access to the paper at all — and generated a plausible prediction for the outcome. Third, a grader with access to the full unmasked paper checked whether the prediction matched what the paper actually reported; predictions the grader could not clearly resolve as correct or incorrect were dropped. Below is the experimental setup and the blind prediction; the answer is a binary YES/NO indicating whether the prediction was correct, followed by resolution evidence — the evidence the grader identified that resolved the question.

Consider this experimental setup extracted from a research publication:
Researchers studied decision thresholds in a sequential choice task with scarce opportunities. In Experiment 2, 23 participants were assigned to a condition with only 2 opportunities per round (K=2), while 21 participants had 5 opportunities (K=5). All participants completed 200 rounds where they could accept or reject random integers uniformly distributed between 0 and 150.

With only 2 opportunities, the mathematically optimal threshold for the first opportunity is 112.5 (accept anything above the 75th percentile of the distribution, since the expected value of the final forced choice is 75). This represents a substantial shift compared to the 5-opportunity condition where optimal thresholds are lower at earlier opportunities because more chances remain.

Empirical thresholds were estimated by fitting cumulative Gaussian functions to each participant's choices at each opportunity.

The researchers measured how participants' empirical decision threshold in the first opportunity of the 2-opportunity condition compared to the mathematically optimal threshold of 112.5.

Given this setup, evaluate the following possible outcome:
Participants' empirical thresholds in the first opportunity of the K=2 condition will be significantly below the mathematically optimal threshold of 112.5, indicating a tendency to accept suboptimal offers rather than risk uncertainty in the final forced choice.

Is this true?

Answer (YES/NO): NO